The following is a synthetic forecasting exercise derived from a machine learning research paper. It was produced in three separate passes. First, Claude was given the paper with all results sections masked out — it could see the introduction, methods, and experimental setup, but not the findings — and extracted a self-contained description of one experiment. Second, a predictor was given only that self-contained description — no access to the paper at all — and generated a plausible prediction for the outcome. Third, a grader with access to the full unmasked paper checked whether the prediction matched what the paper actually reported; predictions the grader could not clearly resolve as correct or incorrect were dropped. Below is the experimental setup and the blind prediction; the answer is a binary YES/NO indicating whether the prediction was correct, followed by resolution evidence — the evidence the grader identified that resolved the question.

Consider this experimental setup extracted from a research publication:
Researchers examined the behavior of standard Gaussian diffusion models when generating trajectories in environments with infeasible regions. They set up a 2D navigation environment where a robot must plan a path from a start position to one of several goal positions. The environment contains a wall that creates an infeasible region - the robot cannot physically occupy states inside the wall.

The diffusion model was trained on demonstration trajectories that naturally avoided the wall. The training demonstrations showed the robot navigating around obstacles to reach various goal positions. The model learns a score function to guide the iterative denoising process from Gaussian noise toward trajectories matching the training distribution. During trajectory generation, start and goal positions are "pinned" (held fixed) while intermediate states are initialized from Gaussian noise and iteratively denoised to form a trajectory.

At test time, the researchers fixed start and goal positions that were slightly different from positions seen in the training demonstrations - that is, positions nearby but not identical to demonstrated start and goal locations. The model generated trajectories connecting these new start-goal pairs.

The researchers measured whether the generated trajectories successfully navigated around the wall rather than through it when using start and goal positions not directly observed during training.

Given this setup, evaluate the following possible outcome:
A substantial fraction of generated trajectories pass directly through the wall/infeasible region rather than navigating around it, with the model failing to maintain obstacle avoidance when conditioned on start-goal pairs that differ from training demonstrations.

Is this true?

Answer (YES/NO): YES